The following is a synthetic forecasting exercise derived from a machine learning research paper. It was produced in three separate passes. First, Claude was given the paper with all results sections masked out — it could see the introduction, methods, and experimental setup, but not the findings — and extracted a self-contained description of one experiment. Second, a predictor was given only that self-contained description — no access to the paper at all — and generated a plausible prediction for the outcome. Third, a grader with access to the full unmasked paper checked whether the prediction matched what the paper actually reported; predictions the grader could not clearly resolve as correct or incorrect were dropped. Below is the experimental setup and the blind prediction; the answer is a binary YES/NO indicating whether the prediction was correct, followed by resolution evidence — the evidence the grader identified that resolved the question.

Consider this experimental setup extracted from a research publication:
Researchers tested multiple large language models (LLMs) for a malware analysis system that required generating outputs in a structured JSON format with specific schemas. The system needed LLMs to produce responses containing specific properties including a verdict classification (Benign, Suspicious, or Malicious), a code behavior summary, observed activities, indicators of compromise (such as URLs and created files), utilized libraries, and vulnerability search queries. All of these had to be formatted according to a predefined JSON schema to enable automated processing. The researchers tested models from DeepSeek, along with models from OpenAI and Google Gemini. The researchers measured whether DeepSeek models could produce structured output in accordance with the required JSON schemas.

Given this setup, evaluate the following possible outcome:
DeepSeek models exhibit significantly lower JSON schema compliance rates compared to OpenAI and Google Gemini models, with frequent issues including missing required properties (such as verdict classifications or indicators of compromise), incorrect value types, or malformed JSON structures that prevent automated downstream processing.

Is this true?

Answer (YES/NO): NO